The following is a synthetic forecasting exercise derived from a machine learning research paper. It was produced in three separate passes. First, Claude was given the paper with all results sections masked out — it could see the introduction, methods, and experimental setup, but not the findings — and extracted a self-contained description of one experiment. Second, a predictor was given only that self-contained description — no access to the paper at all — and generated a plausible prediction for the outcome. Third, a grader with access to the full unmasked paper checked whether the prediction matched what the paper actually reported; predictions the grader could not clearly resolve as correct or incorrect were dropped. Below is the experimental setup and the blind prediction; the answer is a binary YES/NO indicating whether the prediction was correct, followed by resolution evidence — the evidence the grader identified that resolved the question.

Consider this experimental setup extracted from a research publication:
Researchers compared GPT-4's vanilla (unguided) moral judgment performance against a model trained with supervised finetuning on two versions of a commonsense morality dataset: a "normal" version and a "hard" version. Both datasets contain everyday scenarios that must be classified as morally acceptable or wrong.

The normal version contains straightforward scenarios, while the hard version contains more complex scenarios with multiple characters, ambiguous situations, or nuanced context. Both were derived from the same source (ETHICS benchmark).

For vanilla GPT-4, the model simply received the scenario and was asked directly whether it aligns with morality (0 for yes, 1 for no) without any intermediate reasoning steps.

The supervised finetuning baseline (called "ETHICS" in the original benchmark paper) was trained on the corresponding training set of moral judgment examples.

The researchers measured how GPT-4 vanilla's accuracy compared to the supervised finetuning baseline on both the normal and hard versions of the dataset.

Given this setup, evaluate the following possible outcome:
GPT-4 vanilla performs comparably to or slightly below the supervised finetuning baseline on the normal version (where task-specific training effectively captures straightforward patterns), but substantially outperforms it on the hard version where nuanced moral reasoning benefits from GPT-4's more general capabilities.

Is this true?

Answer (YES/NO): YES